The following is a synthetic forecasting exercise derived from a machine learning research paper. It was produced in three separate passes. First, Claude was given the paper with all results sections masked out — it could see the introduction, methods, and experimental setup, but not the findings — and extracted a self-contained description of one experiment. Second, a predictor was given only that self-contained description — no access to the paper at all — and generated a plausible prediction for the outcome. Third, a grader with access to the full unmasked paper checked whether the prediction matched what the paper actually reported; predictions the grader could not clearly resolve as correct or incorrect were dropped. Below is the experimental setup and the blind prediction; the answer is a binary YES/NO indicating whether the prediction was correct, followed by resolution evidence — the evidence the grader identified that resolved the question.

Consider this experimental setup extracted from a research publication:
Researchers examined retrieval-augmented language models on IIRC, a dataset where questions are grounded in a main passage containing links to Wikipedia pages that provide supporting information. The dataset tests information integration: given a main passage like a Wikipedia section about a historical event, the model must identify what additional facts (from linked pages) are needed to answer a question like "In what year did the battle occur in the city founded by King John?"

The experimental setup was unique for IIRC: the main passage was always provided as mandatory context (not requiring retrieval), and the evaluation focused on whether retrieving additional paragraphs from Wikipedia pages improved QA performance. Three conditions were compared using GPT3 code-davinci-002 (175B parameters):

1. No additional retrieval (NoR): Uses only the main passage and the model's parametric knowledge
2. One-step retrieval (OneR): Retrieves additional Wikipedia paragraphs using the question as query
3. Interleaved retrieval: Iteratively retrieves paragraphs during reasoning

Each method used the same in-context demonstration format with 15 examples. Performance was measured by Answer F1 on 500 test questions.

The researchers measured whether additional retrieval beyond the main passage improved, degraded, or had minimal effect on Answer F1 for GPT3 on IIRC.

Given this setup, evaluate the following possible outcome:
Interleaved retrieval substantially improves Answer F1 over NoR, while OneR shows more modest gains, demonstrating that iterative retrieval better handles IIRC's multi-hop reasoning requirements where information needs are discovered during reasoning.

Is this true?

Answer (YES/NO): NO